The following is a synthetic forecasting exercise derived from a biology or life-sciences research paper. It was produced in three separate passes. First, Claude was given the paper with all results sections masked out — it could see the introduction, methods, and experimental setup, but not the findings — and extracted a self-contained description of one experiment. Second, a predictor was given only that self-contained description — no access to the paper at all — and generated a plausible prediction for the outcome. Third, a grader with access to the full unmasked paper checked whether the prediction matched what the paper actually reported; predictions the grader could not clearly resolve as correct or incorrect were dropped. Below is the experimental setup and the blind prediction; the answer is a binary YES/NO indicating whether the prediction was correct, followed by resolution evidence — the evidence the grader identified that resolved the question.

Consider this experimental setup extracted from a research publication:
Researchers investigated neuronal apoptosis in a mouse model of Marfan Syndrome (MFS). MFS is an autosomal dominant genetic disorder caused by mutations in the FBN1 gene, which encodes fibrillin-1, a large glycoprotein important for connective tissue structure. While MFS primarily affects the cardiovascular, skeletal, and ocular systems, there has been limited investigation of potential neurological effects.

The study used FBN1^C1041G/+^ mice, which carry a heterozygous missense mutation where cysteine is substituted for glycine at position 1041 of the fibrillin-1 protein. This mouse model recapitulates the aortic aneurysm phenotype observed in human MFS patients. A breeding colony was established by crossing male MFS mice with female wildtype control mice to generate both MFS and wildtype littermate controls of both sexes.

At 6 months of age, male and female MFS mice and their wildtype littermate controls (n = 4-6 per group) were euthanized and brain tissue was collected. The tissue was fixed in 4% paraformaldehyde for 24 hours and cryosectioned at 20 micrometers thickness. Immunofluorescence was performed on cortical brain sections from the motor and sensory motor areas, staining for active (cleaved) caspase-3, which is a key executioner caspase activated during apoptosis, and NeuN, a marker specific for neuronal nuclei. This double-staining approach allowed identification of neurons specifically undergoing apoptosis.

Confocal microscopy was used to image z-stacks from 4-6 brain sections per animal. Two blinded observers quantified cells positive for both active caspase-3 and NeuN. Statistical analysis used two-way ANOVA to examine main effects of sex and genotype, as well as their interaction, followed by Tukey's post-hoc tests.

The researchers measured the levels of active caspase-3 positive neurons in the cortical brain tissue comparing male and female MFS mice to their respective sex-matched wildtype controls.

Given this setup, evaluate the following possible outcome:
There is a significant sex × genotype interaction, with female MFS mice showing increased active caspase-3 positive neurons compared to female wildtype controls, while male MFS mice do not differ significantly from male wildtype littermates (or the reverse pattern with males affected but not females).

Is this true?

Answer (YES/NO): YES